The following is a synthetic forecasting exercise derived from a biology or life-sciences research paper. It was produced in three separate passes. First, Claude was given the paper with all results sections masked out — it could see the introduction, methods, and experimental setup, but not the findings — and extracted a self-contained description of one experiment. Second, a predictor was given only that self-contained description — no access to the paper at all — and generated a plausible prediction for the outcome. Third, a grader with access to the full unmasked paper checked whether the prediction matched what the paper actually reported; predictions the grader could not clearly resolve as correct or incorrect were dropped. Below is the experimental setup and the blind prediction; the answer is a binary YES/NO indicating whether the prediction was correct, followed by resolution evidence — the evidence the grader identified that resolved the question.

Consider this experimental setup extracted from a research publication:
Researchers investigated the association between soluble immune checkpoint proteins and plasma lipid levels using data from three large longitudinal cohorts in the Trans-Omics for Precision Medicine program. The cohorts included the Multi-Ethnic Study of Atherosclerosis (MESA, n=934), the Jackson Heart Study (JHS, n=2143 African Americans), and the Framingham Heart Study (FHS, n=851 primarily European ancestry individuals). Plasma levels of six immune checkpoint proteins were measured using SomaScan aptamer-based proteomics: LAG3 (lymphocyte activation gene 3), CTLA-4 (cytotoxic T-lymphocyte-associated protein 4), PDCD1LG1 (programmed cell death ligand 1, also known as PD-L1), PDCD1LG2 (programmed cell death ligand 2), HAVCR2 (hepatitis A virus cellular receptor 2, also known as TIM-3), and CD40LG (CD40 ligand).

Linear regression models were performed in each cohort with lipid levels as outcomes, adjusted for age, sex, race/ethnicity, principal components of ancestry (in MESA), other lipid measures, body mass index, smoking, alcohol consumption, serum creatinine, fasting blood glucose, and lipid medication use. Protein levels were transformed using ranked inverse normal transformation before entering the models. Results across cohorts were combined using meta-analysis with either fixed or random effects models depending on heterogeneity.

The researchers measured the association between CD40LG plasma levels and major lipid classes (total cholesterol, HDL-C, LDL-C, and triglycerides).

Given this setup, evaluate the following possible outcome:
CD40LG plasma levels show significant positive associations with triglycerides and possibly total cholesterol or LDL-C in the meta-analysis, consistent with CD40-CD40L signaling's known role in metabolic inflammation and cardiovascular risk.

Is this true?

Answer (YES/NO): NO